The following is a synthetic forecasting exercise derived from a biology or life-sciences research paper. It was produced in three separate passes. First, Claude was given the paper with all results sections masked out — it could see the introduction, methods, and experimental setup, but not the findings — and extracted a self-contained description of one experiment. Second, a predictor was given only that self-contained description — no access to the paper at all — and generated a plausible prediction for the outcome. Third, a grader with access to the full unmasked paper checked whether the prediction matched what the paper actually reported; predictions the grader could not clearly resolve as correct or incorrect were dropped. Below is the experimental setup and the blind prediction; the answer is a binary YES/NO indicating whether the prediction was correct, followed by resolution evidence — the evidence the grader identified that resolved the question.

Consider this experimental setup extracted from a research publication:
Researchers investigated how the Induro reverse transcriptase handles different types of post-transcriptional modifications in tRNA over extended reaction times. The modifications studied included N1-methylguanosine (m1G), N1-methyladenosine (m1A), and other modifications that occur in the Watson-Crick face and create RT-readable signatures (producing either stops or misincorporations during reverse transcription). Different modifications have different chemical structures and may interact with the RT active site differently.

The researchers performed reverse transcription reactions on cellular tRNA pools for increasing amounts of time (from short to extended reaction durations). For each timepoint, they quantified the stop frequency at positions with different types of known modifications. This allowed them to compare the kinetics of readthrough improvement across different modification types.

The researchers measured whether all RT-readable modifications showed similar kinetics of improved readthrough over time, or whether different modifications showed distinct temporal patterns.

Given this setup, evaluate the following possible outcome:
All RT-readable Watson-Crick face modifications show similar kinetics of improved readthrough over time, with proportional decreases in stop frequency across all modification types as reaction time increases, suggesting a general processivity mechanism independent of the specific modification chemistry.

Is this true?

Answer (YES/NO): NO